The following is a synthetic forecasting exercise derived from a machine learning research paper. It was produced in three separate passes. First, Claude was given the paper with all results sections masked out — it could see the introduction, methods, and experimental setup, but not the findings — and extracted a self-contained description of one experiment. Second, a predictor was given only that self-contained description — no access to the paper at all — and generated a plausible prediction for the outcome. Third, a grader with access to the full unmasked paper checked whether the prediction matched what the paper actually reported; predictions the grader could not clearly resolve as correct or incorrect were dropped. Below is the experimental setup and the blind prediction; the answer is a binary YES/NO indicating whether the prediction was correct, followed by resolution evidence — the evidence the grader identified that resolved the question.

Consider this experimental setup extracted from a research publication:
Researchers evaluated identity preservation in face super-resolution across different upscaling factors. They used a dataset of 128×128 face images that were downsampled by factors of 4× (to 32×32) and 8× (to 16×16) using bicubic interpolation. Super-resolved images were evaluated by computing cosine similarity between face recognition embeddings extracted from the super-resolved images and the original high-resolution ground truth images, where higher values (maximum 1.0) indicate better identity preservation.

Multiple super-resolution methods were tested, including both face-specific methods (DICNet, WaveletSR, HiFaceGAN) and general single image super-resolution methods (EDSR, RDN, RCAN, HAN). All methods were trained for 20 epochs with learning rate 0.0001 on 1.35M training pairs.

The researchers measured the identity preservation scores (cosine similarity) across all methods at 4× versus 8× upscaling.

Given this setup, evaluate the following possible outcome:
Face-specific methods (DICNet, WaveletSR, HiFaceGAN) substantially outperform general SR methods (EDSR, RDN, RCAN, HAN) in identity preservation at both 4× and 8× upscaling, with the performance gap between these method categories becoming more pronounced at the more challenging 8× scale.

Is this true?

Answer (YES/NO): NO